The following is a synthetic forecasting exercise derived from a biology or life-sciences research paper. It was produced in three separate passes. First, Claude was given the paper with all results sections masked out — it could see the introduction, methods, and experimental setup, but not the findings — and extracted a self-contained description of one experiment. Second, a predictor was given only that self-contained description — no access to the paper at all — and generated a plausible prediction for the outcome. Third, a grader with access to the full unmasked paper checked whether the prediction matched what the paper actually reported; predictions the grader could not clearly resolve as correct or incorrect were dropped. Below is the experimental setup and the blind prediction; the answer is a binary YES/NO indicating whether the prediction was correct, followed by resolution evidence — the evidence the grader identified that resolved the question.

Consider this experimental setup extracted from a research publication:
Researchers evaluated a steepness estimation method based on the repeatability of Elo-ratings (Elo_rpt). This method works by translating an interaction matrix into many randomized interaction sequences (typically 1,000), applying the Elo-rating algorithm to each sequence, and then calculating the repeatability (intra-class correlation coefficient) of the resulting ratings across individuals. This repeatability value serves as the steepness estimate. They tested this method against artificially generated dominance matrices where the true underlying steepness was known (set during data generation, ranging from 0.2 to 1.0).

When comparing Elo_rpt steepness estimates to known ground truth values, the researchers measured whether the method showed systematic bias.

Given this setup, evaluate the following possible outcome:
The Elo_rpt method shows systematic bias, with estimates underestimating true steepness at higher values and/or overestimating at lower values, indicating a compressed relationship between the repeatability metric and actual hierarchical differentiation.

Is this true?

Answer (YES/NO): NO